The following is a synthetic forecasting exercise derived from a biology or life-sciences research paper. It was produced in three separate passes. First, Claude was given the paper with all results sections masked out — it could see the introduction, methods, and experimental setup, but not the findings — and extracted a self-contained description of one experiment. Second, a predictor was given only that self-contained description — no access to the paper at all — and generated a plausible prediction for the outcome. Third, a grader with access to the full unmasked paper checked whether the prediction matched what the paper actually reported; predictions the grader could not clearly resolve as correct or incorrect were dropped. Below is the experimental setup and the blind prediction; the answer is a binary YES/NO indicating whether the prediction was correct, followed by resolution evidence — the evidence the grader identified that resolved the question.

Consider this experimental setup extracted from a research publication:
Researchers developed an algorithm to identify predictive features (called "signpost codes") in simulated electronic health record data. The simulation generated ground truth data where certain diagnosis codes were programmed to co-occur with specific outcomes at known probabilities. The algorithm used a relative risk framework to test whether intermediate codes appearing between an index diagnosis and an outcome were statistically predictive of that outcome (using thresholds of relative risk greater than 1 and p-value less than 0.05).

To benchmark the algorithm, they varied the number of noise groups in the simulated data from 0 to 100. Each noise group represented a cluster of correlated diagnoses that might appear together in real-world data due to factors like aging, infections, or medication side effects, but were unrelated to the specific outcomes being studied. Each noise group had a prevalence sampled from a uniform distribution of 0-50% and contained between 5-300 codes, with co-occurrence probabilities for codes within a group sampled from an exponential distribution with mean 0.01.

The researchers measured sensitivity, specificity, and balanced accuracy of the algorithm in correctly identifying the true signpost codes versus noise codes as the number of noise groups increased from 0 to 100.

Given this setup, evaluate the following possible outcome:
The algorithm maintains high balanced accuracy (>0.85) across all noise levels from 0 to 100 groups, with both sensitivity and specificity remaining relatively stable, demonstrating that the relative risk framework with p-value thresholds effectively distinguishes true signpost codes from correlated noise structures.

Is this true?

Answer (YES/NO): NO